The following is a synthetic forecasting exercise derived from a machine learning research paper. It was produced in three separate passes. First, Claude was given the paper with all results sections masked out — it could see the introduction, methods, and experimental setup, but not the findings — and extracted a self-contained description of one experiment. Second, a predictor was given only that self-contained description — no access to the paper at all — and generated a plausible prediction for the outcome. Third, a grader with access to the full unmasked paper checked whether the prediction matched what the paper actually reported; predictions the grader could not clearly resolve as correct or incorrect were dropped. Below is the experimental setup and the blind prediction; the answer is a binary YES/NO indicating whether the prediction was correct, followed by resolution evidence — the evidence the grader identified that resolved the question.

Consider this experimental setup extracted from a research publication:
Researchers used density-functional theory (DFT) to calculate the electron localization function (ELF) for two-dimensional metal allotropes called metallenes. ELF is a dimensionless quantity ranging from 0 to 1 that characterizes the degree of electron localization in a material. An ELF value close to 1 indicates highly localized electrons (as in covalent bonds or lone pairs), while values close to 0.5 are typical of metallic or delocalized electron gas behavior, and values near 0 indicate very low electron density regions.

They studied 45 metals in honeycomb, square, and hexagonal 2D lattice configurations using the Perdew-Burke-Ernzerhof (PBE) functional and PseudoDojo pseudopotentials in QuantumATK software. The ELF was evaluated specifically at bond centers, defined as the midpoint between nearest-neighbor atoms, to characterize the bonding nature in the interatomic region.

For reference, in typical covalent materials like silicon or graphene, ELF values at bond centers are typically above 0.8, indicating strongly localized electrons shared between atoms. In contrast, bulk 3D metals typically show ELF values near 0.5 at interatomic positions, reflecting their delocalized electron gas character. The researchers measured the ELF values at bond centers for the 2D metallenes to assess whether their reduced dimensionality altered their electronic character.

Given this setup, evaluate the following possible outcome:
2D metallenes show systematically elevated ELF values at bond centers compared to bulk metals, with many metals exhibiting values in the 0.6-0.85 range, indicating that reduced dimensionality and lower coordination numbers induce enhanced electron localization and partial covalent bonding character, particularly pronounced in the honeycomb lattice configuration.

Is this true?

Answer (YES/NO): NO